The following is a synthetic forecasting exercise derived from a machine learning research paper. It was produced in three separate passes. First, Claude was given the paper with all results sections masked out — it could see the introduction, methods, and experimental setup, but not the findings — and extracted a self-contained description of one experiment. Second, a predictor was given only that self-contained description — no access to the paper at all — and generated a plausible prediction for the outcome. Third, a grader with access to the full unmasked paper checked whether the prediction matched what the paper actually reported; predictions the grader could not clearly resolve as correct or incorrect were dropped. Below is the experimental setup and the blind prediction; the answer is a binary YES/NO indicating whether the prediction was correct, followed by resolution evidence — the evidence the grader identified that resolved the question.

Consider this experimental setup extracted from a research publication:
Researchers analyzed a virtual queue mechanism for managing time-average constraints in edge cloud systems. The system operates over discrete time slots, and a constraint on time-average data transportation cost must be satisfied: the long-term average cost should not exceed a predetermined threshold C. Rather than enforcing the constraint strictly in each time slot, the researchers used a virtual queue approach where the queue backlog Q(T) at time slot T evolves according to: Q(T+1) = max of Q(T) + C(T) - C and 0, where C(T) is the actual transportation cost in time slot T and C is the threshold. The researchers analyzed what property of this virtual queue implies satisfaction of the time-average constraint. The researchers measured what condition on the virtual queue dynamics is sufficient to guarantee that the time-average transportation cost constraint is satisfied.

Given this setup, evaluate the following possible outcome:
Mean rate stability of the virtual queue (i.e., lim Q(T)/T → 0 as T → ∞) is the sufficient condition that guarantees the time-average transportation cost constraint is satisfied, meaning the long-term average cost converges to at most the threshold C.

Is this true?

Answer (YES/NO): YES